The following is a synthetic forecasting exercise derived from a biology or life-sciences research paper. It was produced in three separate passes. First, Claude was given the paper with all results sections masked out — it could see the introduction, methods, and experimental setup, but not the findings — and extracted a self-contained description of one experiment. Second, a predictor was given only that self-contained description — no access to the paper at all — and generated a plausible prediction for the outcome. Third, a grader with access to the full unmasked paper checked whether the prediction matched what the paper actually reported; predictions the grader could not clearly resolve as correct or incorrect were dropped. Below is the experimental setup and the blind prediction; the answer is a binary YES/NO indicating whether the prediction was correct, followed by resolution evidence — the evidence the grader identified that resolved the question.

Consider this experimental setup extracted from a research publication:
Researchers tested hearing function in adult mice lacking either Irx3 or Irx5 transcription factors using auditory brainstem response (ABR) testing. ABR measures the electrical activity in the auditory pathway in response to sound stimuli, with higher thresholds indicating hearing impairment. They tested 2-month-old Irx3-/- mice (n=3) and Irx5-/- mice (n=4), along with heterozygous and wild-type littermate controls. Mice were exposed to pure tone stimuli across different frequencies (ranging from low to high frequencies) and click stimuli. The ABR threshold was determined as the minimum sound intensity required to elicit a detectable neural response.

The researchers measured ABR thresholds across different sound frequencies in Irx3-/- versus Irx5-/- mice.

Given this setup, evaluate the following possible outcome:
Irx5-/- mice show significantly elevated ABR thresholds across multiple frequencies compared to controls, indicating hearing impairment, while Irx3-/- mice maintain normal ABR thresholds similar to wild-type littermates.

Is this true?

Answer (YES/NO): NO